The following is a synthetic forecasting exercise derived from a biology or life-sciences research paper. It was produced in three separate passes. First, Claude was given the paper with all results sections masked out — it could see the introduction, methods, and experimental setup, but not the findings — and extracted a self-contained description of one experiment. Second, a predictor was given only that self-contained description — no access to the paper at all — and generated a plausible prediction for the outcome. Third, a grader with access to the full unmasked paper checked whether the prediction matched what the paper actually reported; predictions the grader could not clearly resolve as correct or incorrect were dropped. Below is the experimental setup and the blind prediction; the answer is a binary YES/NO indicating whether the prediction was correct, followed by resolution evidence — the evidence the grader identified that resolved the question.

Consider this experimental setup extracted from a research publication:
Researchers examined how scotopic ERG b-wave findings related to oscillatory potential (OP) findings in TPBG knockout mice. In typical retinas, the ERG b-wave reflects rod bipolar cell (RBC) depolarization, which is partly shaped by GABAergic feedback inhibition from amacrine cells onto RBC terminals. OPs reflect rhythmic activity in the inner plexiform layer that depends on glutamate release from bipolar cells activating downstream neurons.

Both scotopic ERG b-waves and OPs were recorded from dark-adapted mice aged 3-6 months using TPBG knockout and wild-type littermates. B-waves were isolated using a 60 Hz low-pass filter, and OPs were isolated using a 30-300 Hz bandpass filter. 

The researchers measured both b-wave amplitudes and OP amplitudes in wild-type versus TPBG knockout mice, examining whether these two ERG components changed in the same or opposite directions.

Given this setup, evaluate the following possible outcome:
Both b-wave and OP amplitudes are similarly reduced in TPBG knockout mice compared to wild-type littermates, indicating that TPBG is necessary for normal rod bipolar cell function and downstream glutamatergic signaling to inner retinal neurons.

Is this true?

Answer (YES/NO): NO